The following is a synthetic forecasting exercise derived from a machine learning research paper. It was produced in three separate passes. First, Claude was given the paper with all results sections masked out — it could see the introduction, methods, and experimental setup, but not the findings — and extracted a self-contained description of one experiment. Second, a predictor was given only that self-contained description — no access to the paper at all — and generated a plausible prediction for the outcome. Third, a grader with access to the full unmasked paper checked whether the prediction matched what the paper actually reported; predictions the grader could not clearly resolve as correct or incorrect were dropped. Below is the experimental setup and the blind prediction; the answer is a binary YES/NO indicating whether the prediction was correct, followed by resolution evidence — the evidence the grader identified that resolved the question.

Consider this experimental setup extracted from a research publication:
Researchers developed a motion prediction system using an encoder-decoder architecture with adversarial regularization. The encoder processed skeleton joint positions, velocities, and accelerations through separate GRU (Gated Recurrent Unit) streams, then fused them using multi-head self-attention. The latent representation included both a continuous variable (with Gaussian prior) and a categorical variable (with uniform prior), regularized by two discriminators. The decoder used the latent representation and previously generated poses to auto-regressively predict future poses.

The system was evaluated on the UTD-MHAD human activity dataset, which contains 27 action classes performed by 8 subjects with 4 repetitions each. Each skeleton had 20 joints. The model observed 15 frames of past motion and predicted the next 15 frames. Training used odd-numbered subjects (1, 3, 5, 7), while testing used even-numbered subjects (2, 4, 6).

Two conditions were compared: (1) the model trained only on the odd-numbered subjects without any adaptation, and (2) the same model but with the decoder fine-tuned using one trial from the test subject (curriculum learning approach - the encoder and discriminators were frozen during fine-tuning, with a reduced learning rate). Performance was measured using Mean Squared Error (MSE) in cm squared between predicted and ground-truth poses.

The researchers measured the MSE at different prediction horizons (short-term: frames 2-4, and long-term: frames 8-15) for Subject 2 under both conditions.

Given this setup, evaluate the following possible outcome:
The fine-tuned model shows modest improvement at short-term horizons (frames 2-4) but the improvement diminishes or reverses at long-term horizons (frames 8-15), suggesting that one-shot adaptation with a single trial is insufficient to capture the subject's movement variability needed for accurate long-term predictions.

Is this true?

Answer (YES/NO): NO